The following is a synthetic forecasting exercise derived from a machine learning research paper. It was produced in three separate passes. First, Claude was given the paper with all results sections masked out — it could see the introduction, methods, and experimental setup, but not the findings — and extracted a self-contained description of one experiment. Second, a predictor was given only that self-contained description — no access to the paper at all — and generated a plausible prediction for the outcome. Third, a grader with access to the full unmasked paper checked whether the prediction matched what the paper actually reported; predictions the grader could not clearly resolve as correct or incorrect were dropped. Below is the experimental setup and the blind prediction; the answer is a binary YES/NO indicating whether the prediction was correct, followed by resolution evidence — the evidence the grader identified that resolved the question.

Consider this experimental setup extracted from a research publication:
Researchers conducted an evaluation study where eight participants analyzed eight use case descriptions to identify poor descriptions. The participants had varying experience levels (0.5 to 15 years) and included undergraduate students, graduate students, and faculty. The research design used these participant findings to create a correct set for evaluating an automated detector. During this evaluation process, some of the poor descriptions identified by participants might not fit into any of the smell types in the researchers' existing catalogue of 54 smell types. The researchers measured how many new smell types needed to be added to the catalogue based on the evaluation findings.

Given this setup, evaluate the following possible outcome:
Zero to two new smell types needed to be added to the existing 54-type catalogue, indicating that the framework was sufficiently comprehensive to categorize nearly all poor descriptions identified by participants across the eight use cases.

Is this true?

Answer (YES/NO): NO